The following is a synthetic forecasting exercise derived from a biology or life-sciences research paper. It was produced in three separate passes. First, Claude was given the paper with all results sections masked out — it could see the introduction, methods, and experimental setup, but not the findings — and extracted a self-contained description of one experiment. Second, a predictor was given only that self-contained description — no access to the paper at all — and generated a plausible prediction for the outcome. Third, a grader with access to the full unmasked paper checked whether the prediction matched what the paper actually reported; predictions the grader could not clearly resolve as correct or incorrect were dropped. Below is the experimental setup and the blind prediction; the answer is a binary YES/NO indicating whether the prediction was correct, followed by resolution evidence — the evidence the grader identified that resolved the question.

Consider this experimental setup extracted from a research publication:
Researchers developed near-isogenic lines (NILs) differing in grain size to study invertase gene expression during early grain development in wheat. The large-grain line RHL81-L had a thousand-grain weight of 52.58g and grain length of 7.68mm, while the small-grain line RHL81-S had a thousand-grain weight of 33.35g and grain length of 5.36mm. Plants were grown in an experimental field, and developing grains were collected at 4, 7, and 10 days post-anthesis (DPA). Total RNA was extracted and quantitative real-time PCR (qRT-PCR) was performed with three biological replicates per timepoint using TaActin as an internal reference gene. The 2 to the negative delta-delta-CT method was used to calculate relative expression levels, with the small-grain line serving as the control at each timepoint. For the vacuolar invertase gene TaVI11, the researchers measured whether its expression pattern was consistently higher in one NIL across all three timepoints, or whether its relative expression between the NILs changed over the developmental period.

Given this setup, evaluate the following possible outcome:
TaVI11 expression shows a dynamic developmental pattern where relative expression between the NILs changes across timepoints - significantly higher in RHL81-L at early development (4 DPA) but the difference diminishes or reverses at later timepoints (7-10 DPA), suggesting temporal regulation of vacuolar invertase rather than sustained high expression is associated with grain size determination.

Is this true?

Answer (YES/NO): NO